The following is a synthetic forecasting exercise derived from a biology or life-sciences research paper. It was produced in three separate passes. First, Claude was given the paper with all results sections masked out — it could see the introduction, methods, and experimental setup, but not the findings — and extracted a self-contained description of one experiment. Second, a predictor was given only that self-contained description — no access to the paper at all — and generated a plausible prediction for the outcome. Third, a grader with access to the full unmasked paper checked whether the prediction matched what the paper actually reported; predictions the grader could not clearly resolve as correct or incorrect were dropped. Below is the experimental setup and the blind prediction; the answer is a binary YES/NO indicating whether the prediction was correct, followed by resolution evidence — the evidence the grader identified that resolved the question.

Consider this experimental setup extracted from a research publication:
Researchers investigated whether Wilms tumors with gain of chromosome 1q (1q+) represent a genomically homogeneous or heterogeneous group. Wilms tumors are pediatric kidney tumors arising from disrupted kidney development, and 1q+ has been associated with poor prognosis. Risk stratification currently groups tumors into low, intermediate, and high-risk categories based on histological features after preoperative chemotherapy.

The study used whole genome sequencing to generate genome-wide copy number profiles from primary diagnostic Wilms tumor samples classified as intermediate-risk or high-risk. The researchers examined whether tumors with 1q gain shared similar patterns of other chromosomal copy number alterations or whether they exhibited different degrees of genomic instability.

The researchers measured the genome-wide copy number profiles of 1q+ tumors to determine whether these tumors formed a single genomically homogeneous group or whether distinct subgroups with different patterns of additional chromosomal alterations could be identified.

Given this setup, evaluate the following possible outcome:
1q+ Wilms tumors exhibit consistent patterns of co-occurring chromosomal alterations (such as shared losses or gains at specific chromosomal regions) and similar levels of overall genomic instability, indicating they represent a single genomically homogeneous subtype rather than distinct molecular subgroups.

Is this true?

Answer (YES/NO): NO